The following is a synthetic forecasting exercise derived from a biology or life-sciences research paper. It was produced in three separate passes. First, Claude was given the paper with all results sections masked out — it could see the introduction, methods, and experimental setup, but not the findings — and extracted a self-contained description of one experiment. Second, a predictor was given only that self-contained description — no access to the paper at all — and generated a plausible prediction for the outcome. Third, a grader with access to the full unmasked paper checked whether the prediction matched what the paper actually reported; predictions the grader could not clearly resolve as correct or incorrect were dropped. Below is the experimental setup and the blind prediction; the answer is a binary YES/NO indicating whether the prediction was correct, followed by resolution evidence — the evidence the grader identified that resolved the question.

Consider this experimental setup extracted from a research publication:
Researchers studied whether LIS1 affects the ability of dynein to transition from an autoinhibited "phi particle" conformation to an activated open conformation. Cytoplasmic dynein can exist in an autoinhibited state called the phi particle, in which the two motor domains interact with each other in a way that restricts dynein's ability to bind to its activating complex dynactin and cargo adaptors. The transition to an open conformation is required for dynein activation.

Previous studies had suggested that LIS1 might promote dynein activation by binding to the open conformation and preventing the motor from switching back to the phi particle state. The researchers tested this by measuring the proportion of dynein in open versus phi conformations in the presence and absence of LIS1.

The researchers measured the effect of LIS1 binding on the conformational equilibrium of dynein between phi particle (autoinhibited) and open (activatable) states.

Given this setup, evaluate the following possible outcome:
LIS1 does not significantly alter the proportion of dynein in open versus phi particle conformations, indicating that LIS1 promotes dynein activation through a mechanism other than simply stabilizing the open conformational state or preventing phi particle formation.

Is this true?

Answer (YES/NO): NO